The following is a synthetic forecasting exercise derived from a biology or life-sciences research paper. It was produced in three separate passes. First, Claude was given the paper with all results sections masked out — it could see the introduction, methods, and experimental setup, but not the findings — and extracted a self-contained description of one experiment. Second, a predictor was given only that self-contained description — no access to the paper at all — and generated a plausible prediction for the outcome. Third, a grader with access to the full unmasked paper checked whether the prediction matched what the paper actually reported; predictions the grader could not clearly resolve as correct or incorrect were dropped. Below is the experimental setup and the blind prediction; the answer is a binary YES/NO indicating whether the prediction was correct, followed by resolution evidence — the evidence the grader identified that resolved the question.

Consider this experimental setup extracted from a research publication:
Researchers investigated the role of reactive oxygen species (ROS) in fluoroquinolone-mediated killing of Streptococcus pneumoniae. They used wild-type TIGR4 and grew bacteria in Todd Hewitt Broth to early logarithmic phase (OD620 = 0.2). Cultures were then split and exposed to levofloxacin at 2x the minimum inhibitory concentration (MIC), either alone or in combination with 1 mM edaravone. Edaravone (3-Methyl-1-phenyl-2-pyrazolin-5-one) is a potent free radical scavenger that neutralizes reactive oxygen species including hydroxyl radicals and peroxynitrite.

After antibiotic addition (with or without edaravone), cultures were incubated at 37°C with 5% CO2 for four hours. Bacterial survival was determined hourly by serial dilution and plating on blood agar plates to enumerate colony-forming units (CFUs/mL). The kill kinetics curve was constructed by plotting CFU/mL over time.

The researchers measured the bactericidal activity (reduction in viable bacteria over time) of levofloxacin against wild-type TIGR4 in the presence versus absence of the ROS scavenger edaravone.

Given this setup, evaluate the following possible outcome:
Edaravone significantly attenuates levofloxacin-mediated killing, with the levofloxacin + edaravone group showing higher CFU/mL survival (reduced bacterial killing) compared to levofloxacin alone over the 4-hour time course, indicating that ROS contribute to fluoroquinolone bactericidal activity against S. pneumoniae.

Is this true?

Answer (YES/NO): YES